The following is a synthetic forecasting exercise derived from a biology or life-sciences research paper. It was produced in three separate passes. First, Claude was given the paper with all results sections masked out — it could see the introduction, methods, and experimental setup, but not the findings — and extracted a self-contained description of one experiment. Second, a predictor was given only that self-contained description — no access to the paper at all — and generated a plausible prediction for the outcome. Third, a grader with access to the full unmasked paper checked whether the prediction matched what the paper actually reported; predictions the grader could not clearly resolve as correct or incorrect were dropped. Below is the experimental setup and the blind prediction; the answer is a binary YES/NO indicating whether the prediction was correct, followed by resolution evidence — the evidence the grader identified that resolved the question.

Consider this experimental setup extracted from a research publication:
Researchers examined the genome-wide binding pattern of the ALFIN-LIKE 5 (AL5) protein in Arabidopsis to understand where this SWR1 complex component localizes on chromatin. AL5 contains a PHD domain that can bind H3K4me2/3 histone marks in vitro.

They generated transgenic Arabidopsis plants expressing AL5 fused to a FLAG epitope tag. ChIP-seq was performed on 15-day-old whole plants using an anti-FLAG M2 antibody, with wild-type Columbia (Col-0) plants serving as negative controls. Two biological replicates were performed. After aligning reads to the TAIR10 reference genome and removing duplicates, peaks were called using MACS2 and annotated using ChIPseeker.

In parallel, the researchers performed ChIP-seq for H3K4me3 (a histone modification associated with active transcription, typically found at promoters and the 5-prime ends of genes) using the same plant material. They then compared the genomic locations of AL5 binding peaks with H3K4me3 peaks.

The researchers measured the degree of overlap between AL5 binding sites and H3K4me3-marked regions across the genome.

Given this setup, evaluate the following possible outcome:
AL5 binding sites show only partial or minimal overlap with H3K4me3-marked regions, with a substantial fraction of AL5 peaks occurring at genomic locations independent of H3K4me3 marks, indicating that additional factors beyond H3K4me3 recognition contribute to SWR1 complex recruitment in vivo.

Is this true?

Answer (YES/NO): NO